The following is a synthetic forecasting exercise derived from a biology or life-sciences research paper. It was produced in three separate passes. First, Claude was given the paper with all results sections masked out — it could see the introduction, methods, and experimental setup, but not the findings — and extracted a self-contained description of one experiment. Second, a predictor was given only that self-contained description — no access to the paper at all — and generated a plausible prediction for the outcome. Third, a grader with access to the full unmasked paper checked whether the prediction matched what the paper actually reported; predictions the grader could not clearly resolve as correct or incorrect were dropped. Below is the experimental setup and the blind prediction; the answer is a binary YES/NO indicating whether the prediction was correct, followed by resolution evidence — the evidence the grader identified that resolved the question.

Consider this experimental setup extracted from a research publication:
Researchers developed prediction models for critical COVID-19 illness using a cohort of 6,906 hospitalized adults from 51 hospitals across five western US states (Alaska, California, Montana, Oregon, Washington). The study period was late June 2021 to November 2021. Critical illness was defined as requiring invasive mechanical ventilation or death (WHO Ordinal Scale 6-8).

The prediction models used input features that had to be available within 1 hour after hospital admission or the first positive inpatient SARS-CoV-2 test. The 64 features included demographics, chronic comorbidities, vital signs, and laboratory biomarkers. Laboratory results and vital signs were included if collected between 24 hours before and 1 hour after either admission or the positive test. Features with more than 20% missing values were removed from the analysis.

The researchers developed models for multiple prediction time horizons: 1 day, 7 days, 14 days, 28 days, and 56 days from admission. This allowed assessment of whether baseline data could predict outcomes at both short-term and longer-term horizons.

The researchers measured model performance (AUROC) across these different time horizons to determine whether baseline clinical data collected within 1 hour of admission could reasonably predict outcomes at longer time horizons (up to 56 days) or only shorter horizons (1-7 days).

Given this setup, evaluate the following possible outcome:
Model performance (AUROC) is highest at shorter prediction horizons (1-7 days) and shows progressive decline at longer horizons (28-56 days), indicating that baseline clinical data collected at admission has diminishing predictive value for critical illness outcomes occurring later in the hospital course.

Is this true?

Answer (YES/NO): NO